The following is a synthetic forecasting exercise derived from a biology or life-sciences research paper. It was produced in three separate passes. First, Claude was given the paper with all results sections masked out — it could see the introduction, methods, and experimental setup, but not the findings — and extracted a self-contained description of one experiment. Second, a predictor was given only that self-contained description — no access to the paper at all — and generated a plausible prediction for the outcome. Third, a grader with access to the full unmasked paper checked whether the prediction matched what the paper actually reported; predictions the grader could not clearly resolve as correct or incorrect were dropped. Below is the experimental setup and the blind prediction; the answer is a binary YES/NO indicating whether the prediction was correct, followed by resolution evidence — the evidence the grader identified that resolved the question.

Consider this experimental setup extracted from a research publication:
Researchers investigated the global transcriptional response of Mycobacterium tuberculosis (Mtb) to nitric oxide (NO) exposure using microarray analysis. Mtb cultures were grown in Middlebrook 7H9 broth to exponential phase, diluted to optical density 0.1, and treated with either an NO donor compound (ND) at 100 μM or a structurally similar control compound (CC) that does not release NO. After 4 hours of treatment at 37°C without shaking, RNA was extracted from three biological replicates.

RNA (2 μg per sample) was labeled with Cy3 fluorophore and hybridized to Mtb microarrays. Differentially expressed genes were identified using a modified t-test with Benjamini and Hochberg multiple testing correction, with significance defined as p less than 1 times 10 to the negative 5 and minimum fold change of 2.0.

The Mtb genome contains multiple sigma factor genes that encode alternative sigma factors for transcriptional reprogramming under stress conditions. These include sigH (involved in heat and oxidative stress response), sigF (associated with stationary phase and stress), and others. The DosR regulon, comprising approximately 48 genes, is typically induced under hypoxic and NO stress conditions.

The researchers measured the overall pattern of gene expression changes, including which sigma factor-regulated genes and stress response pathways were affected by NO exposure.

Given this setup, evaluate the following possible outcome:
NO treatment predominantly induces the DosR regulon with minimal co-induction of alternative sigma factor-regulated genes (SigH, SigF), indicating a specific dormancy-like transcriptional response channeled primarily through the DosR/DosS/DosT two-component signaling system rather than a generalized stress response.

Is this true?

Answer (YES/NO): NO